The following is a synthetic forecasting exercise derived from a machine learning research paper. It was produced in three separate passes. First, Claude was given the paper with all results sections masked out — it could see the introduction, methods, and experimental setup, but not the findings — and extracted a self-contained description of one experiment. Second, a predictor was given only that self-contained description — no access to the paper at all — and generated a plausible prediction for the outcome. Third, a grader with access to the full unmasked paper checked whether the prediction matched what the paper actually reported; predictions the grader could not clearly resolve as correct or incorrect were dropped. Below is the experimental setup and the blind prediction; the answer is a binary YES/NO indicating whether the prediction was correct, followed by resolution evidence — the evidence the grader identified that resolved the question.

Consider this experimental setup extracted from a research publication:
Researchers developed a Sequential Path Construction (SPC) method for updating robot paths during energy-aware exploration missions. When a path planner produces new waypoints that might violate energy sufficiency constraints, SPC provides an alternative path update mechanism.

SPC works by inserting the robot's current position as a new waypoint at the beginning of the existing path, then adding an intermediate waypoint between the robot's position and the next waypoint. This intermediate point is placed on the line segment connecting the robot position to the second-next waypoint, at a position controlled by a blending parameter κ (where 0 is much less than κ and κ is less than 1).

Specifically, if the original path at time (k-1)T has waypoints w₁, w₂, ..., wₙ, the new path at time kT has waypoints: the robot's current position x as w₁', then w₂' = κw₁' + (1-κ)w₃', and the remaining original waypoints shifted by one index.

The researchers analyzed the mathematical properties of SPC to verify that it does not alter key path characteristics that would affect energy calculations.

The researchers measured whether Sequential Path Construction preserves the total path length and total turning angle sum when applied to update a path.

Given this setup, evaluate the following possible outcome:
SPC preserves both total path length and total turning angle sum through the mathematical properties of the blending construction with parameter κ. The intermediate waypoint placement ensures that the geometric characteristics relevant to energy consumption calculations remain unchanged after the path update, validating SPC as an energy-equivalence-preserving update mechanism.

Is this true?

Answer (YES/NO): YES